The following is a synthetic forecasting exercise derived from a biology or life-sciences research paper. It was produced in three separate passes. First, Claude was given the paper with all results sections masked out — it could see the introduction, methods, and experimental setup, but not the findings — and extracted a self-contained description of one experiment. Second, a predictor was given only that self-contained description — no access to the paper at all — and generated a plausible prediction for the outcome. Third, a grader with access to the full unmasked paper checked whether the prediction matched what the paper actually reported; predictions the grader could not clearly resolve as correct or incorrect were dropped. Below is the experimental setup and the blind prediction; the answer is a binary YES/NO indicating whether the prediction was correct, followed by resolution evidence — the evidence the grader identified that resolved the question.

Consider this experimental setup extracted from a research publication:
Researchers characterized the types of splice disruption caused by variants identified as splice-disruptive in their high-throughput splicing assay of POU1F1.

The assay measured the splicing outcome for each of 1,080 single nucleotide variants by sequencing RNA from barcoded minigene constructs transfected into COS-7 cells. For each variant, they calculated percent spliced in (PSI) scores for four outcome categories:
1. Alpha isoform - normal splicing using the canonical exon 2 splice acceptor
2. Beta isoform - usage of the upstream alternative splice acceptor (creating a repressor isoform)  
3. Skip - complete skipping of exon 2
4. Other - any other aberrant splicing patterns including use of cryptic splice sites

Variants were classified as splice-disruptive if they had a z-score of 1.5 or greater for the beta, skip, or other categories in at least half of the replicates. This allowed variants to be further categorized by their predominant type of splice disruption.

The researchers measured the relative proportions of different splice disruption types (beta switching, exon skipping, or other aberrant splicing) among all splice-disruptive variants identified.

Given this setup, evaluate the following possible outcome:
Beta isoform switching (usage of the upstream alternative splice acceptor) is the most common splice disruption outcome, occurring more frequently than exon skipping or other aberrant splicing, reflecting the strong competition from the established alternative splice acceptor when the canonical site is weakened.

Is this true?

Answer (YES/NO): NO